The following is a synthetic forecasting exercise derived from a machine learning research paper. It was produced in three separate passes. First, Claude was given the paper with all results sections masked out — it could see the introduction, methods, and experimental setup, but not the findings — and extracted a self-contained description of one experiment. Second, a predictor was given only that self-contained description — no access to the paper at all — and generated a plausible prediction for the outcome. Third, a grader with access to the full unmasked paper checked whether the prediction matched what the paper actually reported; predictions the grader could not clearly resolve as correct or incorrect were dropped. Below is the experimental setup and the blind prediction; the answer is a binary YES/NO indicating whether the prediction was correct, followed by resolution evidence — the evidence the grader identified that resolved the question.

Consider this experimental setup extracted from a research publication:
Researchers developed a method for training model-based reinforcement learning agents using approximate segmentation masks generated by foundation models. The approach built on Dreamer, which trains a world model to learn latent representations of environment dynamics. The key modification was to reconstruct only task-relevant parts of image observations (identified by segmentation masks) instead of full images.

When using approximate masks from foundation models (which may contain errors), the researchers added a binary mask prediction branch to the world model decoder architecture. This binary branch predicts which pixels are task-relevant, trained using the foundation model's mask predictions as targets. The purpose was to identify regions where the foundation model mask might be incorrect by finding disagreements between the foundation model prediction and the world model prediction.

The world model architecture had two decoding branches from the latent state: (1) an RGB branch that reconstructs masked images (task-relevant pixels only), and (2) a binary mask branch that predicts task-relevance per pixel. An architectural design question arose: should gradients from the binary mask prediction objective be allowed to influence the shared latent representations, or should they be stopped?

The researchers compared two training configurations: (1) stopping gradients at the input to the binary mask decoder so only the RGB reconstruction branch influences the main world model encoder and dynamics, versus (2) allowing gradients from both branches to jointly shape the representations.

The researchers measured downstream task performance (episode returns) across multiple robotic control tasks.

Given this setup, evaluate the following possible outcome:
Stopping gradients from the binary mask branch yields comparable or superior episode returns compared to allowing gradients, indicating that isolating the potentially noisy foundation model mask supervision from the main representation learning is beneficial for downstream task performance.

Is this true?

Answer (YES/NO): YES